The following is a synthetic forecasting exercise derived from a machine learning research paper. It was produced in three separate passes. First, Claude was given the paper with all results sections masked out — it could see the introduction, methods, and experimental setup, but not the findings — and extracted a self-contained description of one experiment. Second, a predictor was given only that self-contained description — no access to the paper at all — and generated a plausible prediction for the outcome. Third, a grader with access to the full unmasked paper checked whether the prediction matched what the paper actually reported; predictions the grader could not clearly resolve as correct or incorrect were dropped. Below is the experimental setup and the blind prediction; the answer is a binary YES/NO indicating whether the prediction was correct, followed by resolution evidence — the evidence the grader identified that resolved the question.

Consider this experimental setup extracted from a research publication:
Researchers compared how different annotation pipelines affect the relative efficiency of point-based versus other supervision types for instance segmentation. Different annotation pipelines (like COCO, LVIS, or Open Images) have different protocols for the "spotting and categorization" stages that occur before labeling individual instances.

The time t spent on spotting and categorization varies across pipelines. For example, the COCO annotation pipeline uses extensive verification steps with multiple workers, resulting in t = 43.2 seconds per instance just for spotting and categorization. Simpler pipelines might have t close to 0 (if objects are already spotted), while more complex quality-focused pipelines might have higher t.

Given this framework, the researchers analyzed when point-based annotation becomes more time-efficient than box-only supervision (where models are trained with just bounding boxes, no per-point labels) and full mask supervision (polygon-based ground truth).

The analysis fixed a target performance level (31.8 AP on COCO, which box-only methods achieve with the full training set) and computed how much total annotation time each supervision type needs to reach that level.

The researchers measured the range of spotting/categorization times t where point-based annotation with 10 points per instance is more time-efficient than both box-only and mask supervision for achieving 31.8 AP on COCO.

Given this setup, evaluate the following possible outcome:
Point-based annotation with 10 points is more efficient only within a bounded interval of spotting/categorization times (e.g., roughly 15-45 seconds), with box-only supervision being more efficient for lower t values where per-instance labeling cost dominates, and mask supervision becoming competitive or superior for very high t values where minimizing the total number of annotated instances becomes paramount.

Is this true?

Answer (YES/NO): NO